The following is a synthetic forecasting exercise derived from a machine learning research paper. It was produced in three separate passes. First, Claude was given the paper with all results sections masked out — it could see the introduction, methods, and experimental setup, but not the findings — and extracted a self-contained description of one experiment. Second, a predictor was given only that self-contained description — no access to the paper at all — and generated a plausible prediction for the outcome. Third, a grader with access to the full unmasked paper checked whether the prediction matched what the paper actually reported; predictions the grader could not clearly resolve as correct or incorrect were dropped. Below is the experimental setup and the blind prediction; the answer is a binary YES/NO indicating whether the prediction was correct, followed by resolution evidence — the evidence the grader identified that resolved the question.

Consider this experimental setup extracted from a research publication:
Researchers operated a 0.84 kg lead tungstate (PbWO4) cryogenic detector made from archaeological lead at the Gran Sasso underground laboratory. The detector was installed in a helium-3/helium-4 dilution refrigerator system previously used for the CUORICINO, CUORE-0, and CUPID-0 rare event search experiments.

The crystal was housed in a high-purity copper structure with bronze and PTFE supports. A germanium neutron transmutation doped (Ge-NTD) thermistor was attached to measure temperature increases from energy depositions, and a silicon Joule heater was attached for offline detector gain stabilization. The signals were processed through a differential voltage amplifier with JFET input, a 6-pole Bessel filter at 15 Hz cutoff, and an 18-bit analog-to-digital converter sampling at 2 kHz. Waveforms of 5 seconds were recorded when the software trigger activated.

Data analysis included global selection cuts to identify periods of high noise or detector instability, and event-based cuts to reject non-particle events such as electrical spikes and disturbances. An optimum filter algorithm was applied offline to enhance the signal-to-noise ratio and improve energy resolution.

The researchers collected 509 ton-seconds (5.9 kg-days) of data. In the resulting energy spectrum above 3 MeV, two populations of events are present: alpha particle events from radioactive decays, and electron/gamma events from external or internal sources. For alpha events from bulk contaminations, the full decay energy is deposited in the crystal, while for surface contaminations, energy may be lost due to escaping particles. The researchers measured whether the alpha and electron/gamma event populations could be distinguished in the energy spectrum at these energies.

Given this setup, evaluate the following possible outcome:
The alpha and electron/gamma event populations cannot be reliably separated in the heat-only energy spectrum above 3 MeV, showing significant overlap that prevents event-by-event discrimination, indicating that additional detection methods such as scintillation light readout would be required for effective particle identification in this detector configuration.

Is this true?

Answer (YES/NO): NO